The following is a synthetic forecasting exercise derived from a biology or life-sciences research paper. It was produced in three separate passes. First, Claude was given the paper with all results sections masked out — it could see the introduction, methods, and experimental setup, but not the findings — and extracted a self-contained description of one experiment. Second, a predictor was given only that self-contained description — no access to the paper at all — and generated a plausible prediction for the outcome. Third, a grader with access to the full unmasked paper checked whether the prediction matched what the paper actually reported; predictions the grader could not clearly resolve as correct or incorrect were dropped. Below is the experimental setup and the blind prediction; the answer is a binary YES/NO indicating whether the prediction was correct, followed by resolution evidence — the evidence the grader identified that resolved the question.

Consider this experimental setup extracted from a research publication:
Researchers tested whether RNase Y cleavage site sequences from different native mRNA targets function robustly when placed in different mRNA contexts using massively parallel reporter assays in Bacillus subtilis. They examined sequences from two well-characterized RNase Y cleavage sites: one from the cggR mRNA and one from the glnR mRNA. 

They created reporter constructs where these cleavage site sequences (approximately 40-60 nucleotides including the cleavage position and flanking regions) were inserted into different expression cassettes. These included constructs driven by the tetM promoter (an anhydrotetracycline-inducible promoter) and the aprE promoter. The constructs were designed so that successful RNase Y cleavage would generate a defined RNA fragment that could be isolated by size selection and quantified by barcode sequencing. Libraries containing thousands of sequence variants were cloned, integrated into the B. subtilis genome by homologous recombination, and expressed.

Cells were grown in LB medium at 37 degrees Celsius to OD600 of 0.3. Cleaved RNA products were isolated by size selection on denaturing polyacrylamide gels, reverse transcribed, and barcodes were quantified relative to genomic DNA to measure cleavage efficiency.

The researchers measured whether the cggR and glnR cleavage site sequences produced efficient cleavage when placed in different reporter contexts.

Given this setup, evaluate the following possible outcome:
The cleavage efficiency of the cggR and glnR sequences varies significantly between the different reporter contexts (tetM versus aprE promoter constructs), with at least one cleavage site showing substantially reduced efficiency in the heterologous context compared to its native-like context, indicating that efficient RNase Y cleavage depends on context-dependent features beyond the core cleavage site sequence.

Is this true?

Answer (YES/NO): NO